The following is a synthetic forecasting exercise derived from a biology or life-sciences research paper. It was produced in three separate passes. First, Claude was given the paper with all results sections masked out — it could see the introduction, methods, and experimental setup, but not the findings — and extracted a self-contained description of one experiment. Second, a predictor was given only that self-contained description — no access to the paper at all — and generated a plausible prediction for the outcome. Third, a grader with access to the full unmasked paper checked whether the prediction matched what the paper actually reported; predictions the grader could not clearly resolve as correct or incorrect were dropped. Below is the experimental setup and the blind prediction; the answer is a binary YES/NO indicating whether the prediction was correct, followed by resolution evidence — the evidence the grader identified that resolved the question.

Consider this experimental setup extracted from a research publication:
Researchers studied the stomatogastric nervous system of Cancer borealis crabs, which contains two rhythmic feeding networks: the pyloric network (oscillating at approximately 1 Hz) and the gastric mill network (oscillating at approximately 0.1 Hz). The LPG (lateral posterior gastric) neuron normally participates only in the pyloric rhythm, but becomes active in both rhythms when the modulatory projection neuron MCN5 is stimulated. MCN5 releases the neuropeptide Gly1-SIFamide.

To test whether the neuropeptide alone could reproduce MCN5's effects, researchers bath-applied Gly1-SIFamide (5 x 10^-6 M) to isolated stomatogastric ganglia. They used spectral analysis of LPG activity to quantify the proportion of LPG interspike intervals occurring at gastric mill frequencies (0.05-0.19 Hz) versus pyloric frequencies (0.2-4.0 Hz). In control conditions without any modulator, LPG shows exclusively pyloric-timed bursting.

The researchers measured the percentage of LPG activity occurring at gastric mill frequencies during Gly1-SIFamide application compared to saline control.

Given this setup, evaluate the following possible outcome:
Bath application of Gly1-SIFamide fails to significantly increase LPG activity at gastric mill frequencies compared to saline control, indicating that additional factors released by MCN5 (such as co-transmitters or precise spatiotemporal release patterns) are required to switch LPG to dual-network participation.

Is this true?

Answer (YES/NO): NO